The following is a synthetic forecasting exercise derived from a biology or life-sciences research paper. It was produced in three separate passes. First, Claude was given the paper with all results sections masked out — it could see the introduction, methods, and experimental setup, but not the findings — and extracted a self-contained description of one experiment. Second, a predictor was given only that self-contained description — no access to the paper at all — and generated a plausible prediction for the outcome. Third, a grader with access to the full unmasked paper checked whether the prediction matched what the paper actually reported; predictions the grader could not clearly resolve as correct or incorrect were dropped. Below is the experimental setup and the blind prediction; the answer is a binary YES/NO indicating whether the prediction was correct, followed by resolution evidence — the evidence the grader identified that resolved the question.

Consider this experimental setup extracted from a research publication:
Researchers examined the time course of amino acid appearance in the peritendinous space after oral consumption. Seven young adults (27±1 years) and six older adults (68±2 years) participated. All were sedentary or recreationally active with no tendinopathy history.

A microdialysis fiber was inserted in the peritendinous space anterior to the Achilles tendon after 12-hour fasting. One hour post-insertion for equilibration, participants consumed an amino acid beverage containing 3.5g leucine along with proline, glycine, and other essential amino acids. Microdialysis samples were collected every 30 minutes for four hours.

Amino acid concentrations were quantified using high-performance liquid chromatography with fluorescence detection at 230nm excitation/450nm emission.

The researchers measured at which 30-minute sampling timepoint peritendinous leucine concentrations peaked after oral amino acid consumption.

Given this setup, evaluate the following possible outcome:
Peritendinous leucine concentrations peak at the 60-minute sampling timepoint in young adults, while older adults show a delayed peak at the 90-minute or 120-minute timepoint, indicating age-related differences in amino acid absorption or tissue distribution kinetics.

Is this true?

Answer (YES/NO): NO